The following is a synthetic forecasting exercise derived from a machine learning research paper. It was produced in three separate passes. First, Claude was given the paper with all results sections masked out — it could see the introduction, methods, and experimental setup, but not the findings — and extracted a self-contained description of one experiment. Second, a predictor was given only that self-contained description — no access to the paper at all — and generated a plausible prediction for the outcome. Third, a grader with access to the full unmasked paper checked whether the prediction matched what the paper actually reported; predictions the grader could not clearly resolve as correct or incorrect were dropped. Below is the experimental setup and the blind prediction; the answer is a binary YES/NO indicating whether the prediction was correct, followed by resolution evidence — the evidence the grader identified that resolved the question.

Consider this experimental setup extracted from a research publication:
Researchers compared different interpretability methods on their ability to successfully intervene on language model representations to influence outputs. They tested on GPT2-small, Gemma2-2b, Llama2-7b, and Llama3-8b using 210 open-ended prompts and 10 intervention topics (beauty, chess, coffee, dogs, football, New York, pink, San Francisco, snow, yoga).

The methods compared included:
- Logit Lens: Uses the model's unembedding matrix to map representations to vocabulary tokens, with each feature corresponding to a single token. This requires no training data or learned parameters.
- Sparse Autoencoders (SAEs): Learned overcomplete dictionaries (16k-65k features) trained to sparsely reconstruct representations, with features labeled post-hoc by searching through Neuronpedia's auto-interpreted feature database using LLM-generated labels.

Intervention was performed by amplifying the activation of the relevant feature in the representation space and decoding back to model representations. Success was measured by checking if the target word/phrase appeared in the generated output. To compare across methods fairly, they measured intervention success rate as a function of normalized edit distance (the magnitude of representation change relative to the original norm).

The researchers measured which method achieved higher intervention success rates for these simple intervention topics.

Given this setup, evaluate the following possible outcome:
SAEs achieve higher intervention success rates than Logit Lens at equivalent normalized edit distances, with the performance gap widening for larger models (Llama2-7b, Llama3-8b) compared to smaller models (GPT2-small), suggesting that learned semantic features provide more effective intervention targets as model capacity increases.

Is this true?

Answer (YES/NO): NO